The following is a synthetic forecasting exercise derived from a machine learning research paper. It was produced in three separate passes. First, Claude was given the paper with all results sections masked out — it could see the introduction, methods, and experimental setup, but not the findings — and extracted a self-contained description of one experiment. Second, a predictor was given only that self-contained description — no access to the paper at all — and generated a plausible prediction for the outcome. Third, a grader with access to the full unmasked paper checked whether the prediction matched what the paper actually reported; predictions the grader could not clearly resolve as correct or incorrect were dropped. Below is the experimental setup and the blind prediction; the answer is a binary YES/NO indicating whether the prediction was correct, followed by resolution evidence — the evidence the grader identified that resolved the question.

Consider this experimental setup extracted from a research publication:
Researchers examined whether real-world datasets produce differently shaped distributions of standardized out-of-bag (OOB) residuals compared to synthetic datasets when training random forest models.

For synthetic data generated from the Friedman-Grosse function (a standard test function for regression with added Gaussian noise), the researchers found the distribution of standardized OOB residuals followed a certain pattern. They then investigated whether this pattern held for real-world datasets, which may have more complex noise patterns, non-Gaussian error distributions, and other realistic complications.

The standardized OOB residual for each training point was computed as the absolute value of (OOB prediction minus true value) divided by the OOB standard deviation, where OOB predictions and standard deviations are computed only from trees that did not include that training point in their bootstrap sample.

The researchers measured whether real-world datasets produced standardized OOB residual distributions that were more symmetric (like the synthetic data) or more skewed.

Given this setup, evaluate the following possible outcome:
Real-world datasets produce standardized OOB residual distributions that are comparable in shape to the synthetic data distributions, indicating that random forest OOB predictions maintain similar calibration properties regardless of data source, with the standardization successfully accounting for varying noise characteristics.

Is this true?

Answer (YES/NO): NO